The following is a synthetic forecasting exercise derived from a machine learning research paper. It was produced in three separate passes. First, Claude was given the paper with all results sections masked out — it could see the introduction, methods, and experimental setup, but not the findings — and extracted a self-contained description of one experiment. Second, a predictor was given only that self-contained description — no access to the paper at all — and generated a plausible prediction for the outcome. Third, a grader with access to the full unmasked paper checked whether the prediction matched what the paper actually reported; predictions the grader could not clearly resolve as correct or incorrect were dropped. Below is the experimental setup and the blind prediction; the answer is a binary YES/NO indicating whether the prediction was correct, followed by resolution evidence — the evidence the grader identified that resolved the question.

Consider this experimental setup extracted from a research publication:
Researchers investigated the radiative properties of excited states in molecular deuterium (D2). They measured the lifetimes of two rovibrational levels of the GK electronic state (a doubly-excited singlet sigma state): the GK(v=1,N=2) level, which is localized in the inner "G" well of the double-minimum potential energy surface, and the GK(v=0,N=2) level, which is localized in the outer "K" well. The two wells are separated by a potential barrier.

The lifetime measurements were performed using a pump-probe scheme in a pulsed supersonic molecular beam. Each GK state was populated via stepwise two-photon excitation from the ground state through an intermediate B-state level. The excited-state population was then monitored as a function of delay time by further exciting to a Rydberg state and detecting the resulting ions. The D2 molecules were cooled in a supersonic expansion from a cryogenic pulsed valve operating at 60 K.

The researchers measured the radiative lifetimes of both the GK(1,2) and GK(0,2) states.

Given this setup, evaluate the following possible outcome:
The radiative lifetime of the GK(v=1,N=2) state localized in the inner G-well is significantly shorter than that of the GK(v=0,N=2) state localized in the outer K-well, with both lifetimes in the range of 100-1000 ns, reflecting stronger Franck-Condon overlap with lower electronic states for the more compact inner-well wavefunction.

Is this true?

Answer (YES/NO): NO